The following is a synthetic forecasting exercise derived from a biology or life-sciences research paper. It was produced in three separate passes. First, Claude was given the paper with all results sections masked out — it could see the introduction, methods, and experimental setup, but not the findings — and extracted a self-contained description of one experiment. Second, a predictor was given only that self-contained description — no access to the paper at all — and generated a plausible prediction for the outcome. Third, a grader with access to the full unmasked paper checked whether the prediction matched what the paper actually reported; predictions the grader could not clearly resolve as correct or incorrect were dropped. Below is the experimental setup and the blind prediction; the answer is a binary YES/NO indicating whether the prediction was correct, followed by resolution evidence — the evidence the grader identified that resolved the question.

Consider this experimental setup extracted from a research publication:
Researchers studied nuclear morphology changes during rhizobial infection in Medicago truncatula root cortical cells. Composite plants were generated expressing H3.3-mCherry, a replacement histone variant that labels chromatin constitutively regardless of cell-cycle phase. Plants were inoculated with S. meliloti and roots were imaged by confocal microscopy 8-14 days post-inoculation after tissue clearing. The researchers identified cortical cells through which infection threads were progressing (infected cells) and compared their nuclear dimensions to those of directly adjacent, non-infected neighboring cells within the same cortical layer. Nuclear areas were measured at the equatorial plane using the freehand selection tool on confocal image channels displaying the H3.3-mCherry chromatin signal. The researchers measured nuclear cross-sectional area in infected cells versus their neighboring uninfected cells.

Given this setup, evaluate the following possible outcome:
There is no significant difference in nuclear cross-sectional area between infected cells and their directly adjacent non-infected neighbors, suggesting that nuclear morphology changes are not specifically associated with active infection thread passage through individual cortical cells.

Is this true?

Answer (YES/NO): NO